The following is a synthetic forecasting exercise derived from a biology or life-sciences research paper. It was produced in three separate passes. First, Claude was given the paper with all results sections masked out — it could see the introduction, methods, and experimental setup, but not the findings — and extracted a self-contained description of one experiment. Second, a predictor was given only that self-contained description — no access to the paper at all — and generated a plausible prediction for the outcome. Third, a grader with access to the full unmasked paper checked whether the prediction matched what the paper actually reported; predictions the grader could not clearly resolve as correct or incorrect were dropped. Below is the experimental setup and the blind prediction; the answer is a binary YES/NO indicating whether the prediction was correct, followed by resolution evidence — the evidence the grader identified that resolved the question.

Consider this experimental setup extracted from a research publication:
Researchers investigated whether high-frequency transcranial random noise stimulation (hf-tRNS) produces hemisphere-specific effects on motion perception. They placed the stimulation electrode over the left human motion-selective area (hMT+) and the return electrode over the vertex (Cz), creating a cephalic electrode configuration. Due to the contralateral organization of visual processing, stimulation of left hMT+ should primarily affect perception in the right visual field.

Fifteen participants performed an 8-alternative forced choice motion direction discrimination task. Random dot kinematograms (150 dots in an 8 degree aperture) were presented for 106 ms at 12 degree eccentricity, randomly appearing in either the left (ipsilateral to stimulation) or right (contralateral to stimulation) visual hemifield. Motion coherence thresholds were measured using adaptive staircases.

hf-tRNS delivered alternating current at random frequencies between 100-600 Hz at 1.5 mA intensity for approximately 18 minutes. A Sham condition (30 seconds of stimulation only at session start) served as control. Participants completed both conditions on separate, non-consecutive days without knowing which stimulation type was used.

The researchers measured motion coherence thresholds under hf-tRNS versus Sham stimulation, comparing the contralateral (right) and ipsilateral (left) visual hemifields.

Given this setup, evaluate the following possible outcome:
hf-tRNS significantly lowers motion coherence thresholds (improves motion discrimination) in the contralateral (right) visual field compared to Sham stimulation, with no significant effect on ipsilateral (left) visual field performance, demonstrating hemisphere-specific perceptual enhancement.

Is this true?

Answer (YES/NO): YES